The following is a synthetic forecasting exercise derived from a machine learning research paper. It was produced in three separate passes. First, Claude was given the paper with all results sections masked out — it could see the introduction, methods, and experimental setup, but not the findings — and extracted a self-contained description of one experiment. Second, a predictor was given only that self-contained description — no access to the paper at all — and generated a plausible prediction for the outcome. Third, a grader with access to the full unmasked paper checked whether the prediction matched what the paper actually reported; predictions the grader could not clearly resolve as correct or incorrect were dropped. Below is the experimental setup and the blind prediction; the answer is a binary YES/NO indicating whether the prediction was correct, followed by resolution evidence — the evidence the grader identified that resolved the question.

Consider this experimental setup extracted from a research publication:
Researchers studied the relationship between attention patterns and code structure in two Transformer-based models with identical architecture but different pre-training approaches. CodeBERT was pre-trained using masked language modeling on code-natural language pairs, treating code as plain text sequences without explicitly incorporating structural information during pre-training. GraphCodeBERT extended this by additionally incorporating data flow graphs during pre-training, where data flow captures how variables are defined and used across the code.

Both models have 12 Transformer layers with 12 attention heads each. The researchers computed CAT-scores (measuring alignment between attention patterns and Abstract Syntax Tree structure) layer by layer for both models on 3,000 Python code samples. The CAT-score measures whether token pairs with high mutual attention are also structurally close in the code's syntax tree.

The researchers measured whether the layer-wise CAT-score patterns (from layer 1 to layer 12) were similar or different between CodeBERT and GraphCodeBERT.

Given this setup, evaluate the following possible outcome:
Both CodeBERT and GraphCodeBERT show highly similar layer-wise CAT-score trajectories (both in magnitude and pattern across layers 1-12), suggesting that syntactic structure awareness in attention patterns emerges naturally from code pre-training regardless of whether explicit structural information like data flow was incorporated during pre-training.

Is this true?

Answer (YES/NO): NO